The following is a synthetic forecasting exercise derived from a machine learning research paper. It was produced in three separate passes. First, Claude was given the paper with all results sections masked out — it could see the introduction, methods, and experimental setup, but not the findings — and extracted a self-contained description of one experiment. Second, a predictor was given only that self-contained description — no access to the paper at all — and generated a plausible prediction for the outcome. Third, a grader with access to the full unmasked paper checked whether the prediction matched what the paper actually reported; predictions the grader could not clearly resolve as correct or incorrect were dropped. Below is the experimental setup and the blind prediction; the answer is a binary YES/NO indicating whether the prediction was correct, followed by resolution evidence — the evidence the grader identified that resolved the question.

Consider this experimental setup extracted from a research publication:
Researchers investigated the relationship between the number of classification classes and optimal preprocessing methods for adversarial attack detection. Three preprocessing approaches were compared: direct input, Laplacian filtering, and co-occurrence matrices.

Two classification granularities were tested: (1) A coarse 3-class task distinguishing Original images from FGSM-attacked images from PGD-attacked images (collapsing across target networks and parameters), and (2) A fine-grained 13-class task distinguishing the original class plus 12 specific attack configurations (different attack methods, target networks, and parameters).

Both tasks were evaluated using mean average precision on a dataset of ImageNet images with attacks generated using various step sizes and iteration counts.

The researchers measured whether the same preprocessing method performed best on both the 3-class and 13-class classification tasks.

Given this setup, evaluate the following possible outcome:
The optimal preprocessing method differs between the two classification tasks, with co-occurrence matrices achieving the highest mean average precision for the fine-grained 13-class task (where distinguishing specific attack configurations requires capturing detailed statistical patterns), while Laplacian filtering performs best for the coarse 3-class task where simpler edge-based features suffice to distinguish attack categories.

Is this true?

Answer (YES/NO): NO